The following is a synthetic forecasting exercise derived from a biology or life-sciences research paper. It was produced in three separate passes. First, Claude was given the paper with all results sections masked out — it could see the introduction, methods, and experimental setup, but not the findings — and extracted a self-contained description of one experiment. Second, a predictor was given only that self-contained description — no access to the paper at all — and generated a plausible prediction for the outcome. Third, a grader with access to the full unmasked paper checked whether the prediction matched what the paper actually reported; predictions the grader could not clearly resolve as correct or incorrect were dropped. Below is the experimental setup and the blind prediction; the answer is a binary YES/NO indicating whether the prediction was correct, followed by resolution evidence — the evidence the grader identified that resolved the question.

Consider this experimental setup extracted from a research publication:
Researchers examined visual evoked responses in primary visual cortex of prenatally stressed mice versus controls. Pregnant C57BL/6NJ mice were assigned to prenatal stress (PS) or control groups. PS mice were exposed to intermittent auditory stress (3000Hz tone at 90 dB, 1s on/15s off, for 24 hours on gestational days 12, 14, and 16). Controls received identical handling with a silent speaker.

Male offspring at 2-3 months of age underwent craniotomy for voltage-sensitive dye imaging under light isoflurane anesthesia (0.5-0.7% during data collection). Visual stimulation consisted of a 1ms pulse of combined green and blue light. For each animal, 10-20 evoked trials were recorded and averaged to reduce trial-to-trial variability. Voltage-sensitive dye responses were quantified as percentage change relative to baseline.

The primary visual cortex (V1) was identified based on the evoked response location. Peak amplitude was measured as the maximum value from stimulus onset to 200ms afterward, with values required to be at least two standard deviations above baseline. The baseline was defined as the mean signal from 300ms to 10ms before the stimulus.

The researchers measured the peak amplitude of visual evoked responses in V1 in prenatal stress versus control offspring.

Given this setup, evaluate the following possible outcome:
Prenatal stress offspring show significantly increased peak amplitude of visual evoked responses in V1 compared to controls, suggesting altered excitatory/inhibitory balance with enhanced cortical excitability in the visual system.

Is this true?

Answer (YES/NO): NO